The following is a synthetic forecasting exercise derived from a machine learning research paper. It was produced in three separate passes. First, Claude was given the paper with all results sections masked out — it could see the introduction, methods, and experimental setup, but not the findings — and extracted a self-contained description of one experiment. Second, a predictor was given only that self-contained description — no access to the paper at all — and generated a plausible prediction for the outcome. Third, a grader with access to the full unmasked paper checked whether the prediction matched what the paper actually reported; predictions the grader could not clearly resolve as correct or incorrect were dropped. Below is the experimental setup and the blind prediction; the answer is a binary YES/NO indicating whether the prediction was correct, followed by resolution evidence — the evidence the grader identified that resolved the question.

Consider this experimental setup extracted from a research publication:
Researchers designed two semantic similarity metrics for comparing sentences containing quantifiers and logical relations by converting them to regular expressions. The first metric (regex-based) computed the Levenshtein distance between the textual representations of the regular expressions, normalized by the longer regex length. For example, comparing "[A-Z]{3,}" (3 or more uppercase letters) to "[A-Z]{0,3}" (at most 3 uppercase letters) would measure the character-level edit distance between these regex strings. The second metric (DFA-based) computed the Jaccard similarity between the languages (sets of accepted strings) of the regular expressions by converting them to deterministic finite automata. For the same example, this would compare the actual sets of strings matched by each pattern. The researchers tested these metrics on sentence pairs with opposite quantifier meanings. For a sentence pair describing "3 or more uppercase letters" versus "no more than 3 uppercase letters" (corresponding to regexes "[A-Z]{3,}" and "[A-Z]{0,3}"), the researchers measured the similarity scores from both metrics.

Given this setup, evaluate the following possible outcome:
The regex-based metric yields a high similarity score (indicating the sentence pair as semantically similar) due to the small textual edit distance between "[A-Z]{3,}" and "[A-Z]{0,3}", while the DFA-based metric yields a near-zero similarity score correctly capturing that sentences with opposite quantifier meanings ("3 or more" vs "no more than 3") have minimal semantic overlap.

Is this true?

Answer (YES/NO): YES